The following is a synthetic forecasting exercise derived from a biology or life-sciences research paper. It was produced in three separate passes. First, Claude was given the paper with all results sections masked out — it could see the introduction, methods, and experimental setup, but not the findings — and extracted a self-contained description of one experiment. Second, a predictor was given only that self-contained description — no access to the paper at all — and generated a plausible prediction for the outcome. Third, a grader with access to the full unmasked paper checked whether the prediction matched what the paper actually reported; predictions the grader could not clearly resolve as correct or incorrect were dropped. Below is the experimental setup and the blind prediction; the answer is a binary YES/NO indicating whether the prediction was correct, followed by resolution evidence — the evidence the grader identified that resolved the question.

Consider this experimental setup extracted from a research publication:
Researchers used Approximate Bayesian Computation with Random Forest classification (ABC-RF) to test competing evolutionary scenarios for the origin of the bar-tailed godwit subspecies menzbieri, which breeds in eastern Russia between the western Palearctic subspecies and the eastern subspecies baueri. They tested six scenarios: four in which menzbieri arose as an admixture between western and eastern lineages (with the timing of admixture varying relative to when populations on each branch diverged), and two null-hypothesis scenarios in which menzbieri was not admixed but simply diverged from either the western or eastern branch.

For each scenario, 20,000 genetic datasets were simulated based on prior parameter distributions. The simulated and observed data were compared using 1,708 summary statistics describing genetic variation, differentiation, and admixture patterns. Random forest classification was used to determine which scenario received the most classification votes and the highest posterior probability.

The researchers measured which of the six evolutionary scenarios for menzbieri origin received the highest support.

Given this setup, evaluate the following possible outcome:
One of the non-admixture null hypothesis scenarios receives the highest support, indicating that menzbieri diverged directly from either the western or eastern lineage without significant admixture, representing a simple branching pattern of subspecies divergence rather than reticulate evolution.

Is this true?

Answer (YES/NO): NO